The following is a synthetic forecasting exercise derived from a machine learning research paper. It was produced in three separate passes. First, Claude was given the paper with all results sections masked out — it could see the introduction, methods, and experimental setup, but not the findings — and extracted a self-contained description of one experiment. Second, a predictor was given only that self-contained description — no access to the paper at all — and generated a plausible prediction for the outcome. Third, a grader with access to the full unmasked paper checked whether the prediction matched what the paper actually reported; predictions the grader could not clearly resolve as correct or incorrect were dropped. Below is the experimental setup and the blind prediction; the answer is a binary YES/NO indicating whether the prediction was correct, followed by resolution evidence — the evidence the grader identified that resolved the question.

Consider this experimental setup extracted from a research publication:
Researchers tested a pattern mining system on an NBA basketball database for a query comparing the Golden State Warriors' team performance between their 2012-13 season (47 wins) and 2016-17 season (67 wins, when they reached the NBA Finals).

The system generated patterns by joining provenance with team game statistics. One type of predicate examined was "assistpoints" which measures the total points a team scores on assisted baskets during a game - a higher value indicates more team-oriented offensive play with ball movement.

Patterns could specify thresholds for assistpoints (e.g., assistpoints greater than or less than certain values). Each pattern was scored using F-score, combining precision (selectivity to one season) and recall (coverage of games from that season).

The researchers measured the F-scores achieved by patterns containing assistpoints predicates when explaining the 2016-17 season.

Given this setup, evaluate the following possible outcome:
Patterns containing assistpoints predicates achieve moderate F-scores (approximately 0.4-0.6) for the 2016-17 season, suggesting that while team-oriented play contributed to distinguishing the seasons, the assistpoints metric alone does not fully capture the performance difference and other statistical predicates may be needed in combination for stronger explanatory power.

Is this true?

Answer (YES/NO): NO